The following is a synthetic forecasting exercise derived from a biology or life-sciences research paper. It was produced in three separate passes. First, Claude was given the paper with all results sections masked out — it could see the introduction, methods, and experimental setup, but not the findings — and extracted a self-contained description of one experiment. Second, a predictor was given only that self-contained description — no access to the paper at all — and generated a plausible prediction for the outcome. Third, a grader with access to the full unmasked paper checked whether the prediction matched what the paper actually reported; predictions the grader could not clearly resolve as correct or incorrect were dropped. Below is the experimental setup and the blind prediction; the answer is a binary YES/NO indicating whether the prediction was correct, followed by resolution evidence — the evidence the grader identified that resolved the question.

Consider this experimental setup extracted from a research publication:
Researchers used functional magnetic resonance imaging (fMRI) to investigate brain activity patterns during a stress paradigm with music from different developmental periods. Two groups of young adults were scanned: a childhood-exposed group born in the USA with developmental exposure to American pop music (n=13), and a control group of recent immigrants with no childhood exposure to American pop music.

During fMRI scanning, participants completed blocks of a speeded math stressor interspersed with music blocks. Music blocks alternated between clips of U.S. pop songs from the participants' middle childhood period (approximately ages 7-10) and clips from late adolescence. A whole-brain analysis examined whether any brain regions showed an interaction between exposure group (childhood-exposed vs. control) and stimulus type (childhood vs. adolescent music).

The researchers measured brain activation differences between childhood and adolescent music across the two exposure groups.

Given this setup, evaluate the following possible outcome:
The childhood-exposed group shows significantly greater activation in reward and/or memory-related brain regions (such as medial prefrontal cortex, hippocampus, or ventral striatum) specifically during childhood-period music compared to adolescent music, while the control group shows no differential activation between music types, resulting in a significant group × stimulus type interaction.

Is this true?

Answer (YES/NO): YES